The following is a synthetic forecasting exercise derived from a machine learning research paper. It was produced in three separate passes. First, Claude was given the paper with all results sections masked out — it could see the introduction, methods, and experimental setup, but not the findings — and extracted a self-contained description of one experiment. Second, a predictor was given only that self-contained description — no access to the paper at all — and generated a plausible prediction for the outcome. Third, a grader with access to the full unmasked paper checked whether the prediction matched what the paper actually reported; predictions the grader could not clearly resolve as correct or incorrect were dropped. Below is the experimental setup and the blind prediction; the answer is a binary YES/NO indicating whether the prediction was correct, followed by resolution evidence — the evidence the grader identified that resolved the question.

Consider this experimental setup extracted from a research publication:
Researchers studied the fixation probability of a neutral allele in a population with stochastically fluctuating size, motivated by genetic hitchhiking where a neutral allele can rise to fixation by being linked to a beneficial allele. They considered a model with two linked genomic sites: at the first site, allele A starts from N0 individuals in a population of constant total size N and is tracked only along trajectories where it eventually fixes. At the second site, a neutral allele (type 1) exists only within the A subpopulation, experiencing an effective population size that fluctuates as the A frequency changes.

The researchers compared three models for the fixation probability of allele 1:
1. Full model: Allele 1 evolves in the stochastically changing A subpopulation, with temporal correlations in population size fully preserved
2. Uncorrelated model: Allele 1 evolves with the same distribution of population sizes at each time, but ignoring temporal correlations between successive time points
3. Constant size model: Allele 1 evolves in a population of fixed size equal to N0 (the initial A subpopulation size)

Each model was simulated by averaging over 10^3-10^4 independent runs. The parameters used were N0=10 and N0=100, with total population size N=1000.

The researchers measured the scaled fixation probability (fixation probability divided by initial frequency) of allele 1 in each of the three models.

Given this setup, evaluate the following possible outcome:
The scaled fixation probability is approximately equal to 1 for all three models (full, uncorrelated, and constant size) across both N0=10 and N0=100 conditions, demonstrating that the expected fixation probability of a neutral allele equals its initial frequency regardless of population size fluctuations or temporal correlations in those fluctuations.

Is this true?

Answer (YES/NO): NO